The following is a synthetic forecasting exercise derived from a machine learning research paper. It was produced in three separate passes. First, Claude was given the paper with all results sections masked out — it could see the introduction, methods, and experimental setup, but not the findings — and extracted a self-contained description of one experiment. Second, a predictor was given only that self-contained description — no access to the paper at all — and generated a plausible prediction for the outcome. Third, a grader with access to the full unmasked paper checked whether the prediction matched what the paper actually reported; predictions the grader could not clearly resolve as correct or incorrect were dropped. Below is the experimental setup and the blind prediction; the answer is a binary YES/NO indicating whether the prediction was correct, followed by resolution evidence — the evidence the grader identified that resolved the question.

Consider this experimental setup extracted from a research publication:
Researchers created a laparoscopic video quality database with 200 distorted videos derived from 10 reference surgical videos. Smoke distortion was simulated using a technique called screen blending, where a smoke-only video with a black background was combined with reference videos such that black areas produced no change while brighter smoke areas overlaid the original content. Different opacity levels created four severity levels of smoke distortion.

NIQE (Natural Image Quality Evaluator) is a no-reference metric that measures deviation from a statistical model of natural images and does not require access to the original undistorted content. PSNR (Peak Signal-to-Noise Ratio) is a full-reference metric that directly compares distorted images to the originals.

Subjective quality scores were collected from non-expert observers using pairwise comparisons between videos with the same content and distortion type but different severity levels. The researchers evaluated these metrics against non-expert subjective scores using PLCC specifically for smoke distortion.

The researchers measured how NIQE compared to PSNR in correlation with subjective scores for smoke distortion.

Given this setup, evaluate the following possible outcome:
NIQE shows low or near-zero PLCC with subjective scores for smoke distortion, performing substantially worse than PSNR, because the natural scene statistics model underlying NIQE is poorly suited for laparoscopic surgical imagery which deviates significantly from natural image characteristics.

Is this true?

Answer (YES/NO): YES